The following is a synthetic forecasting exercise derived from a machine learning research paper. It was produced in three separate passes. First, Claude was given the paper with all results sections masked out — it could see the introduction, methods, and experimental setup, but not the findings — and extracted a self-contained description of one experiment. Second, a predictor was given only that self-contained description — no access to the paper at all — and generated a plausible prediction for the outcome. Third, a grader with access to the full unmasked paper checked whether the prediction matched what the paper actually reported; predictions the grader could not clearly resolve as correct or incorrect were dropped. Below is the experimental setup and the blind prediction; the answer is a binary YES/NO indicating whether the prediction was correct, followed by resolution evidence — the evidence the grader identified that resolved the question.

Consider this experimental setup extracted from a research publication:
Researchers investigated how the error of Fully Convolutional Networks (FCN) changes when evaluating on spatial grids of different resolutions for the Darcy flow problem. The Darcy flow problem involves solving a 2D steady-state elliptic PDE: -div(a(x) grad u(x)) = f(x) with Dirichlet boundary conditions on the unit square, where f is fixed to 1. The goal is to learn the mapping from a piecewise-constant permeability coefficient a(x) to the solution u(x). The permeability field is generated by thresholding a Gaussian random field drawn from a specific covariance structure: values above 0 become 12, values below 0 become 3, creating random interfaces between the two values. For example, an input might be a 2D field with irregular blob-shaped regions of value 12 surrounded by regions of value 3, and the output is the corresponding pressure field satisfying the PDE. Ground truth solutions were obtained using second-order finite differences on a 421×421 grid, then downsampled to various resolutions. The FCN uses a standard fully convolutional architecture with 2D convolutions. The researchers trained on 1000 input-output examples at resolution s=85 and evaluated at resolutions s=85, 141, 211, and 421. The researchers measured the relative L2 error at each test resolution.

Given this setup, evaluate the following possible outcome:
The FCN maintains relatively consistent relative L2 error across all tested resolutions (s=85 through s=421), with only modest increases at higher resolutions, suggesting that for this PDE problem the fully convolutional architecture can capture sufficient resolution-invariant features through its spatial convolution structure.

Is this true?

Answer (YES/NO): NO